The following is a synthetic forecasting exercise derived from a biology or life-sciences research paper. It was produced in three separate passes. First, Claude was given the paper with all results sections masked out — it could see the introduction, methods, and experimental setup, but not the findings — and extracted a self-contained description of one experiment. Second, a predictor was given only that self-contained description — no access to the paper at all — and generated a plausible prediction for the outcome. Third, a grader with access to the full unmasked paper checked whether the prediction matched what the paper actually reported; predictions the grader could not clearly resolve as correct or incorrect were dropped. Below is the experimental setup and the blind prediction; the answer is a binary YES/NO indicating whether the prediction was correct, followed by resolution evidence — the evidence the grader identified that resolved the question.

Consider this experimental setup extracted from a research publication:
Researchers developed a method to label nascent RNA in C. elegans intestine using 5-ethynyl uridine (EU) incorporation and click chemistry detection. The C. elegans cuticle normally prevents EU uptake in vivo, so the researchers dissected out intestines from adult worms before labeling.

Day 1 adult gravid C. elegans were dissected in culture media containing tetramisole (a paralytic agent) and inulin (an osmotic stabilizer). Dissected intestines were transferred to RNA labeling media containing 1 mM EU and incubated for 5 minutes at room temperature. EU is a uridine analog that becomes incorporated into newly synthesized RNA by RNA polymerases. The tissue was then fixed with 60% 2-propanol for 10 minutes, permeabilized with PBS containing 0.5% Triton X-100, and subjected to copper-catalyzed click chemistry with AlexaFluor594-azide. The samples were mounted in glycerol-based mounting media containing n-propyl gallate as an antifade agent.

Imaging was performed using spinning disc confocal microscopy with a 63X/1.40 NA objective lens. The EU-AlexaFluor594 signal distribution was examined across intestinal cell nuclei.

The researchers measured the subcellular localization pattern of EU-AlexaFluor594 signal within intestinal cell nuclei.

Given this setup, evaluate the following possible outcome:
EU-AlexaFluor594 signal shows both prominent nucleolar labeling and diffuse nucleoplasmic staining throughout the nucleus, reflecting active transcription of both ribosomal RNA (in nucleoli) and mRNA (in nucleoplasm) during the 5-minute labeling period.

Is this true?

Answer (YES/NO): YES